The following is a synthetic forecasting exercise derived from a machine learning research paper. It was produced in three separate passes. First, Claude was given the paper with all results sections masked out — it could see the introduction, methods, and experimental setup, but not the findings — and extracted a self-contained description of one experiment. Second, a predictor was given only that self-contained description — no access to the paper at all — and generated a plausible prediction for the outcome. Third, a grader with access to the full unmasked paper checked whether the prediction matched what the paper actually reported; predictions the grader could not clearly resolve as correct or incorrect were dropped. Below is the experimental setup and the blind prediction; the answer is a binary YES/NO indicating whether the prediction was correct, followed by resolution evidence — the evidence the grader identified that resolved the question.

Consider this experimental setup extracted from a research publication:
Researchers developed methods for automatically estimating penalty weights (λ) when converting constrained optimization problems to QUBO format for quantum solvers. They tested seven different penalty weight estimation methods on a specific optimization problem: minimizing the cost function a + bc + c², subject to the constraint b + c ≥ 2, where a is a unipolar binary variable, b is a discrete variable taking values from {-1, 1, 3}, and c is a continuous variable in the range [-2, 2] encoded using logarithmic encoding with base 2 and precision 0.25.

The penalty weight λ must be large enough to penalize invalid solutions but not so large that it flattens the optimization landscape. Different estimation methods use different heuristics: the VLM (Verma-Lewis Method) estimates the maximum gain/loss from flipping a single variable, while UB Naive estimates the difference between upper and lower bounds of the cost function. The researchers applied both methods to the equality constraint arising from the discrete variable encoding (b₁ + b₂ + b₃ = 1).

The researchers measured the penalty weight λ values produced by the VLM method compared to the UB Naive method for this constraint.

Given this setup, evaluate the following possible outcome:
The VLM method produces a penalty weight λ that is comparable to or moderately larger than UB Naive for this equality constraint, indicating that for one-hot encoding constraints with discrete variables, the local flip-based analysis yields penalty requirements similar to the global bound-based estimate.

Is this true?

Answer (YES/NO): NO